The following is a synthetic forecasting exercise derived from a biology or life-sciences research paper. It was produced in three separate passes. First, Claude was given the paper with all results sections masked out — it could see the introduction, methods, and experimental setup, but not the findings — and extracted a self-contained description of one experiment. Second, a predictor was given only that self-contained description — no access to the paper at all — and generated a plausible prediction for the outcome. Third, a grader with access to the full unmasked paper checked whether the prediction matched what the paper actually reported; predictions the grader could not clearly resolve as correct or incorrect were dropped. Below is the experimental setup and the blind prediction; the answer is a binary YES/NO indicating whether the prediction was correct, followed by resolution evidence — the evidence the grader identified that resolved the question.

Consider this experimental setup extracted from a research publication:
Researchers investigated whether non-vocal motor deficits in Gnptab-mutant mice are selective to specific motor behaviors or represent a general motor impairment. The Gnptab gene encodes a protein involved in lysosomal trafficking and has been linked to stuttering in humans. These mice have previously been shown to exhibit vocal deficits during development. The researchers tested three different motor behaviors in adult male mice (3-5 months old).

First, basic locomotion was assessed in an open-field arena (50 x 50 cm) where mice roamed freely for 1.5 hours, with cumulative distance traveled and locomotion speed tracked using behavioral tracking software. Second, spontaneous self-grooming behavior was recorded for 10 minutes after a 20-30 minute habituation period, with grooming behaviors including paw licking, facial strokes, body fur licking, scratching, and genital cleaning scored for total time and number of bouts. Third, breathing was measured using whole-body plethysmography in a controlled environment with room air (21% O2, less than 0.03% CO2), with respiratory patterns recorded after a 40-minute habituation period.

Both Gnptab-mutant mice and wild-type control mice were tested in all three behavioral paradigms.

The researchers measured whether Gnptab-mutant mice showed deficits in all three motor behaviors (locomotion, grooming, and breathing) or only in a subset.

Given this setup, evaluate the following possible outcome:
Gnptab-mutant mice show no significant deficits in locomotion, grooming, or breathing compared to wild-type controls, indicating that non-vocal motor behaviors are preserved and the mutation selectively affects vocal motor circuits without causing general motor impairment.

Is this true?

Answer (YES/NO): NO